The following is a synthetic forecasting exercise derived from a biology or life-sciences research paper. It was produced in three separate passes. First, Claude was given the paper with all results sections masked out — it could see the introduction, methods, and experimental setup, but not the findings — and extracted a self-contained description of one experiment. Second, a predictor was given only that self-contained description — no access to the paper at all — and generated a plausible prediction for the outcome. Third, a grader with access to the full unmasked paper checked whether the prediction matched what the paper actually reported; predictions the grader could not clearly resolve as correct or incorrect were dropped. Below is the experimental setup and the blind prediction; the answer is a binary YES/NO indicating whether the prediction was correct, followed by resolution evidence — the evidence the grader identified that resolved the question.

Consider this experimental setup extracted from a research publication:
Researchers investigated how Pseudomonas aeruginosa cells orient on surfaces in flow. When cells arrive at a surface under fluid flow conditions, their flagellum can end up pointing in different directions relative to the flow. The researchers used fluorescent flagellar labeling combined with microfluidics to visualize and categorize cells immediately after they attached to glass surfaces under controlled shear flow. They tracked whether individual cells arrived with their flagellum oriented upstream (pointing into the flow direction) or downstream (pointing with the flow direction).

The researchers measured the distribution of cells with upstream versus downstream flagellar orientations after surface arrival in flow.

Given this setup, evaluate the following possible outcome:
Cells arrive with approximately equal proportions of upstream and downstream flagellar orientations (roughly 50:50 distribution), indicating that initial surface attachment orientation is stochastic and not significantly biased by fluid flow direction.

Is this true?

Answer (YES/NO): YES